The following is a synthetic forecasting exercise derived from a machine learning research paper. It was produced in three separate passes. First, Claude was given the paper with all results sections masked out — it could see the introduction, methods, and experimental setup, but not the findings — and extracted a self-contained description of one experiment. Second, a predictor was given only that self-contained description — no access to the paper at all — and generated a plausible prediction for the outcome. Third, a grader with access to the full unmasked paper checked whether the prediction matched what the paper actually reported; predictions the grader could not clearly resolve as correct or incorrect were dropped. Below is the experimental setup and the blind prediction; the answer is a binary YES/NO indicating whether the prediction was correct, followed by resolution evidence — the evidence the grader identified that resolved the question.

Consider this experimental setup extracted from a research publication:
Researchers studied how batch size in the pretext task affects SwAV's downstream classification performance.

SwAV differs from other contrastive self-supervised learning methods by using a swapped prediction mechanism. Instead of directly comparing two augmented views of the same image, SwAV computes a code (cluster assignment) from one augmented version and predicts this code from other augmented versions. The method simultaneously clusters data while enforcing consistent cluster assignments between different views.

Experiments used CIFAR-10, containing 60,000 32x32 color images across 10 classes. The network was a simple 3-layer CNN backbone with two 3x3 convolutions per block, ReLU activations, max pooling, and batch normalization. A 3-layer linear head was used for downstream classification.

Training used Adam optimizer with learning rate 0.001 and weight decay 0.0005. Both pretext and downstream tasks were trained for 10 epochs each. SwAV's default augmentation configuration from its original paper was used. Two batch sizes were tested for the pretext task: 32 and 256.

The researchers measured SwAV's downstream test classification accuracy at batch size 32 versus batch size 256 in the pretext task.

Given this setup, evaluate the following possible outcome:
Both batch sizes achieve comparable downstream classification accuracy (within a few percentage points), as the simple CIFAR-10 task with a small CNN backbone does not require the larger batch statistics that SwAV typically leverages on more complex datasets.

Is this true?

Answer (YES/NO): YES